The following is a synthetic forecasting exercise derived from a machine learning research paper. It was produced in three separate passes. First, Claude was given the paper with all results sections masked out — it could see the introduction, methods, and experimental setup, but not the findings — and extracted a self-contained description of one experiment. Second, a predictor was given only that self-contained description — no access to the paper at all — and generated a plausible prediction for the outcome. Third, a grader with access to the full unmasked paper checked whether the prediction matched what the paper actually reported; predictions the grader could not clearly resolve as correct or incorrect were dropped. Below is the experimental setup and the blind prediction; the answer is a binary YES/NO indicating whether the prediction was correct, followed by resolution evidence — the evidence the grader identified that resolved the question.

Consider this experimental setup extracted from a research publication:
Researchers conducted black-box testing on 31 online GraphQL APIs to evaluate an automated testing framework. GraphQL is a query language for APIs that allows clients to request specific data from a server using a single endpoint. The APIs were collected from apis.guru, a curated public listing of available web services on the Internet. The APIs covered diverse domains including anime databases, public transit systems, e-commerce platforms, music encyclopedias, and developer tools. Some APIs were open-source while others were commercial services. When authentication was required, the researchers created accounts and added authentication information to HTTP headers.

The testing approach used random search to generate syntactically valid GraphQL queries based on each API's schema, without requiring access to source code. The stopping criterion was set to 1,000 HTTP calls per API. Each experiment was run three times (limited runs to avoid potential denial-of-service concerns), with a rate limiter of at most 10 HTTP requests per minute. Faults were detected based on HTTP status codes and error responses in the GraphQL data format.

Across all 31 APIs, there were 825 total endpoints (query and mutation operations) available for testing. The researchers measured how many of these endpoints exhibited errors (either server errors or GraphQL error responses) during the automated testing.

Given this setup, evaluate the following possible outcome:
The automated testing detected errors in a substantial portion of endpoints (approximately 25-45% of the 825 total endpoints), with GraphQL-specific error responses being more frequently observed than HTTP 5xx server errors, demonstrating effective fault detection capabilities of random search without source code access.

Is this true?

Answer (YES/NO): NO